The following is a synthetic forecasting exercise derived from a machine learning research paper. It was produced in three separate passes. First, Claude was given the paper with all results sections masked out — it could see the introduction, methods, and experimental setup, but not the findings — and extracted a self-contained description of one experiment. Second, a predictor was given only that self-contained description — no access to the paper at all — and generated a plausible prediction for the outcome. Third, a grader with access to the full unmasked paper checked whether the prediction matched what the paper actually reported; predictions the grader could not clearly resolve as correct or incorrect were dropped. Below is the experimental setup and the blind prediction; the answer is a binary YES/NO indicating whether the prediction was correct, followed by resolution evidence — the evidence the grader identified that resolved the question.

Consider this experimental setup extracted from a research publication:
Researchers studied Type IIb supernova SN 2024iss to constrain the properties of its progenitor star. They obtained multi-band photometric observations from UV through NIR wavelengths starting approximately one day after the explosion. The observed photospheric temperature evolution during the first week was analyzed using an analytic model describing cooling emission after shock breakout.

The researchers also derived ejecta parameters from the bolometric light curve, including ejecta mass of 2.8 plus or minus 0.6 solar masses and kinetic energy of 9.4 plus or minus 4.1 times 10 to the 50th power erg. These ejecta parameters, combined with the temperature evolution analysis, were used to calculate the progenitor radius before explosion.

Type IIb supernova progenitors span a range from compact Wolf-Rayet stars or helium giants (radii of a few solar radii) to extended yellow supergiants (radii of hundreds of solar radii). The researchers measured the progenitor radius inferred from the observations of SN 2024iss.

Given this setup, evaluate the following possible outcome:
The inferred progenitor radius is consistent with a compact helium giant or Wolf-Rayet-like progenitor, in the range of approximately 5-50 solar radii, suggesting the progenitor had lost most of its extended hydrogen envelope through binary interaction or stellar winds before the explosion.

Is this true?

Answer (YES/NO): NO